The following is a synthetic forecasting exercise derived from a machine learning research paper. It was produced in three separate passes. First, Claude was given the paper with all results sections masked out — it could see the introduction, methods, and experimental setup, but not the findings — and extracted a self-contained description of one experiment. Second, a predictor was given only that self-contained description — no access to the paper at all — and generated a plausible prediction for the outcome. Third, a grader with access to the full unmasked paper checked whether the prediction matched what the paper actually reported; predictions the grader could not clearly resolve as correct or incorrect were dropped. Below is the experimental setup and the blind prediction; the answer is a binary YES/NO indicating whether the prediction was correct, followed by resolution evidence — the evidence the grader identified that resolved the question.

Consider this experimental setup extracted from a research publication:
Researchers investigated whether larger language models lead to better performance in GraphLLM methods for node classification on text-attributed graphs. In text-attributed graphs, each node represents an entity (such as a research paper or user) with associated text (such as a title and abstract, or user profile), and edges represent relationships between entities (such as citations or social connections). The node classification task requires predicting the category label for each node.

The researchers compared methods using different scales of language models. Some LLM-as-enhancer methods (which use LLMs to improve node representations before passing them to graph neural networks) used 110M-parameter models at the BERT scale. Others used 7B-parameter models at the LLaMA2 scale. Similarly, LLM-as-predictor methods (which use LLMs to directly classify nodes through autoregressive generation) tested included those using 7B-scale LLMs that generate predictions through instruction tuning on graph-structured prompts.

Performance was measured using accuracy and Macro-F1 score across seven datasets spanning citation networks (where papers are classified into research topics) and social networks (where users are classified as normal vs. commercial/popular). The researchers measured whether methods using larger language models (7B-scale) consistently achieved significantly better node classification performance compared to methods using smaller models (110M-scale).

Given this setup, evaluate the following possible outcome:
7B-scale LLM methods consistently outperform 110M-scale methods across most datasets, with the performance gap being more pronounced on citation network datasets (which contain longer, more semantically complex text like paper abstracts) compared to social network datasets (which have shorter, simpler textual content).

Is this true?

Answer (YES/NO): NO